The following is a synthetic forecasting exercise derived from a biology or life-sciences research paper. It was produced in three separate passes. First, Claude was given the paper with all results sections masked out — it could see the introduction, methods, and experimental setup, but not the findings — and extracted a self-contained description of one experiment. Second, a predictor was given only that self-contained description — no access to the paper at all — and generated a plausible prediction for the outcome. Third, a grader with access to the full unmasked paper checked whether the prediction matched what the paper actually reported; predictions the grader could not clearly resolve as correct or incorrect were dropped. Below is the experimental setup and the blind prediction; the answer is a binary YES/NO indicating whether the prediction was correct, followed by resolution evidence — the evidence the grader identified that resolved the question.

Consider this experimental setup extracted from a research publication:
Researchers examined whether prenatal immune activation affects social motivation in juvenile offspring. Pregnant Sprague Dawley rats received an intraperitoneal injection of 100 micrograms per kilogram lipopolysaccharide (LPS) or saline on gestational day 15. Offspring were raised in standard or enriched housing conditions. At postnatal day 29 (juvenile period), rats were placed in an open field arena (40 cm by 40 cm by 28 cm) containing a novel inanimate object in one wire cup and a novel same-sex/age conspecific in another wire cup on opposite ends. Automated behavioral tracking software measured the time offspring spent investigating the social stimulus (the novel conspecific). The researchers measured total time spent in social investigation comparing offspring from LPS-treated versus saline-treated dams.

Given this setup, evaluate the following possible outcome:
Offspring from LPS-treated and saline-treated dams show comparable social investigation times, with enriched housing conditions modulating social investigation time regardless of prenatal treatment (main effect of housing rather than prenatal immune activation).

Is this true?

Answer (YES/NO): NO